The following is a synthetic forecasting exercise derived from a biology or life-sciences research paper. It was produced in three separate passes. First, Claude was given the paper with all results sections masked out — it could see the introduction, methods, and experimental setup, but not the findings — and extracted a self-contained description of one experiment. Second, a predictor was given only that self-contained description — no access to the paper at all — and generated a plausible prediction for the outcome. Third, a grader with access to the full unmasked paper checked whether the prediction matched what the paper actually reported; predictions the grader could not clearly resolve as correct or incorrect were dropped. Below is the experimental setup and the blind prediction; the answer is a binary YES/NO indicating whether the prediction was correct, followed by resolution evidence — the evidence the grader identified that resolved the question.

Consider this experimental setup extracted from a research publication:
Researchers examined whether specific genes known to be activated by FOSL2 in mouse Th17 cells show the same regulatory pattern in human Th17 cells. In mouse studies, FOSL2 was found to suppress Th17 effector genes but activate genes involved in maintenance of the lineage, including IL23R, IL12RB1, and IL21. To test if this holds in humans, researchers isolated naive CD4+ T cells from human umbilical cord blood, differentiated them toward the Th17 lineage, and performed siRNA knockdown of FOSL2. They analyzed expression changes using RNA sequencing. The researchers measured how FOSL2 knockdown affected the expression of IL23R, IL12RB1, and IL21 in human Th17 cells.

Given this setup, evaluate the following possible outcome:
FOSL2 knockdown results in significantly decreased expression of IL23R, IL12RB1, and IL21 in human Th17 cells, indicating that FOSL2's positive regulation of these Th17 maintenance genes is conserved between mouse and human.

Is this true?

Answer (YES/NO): NO